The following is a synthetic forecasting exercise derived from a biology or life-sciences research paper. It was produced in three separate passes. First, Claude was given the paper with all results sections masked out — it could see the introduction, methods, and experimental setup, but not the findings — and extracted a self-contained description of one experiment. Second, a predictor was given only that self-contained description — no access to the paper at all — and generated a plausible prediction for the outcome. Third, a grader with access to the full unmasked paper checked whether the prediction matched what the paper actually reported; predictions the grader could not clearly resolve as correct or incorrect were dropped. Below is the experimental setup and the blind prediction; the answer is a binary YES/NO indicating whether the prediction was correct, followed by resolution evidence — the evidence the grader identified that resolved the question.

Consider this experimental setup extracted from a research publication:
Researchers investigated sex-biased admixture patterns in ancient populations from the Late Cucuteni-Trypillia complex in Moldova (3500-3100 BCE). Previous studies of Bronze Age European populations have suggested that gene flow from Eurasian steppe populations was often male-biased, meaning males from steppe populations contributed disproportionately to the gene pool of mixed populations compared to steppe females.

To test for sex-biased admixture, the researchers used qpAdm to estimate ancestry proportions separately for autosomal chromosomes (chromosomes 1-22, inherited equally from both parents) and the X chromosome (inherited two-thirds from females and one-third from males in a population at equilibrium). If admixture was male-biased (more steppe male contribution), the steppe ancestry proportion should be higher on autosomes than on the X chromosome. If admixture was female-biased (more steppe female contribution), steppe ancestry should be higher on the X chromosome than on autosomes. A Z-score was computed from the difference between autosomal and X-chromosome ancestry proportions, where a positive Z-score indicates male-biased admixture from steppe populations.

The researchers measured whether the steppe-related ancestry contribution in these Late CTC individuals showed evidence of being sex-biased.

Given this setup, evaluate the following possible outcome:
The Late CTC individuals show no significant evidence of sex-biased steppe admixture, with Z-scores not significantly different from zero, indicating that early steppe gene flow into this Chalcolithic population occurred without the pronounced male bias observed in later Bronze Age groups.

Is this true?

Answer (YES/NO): NO